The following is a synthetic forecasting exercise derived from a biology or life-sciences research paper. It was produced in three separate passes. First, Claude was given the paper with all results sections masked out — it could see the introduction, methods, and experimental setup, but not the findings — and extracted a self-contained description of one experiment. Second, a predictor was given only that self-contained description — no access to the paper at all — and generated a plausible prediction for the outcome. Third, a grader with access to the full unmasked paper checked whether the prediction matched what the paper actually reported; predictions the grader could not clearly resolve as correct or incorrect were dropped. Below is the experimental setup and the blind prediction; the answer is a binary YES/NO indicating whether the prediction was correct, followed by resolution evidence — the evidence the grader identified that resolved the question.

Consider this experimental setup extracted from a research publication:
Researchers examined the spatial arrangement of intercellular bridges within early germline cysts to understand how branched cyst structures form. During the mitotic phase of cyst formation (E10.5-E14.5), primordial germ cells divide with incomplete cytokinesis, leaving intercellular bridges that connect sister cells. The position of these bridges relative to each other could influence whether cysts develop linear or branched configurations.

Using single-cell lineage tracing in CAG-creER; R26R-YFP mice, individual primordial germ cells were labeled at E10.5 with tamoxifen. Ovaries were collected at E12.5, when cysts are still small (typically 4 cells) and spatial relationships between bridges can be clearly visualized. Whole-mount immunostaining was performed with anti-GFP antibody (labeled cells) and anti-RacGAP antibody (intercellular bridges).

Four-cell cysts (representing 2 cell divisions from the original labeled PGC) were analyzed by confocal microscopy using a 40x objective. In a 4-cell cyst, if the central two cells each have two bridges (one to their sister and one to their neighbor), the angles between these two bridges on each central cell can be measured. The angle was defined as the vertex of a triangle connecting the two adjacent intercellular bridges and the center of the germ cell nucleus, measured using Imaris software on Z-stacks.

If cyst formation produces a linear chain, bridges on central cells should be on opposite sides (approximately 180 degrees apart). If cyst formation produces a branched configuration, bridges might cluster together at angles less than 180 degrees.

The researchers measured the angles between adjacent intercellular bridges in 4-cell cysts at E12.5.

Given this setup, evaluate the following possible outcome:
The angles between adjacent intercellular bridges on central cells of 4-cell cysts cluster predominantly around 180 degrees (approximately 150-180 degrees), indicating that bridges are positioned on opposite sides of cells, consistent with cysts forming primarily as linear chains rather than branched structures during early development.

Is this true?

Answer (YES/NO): NO